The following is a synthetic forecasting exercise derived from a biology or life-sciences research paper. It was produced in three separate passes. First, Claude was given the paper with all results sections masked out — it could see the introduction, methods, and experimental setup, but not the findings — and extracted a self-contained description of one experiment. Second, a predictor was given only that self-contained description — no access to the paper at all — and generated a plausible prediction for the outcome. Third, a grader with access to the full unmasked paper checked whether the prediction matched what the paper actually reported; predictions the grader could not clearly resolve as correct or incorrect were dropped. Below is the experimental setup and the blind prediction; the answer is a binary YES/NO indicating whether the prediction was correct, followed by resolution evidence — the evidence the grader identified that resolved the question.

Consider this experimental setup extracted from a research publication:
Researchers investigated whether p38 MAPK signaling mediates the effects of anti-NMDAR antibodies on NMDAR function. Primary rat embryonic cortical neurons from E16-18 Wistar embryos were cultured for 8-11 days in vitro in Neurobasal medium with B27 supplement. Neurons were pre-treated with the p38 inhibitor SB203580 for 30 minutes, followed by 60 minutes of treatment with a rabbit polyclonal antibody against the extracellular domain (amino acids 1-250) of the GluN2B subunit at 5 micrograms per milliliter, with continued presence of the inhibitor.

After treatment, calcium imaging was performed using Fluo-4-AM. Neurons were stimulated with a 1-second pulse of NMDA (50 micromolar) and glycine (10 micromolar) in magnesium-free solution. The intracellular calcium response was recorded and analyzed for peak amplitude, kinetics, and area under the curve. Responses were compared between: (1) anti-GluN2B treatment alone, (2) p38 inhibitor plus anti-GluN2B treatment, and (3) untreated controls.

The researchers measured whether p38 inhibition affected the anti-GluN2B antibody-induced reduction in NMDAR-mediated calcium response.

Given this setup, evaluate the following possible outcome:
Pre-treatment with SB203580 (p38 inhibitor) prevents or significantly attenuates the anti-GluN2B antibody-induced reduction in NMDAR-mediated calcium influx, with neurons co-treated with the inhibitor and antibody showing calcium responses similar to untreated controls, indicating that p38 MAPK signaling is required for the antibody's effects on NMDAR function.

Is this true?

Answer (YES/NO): NO